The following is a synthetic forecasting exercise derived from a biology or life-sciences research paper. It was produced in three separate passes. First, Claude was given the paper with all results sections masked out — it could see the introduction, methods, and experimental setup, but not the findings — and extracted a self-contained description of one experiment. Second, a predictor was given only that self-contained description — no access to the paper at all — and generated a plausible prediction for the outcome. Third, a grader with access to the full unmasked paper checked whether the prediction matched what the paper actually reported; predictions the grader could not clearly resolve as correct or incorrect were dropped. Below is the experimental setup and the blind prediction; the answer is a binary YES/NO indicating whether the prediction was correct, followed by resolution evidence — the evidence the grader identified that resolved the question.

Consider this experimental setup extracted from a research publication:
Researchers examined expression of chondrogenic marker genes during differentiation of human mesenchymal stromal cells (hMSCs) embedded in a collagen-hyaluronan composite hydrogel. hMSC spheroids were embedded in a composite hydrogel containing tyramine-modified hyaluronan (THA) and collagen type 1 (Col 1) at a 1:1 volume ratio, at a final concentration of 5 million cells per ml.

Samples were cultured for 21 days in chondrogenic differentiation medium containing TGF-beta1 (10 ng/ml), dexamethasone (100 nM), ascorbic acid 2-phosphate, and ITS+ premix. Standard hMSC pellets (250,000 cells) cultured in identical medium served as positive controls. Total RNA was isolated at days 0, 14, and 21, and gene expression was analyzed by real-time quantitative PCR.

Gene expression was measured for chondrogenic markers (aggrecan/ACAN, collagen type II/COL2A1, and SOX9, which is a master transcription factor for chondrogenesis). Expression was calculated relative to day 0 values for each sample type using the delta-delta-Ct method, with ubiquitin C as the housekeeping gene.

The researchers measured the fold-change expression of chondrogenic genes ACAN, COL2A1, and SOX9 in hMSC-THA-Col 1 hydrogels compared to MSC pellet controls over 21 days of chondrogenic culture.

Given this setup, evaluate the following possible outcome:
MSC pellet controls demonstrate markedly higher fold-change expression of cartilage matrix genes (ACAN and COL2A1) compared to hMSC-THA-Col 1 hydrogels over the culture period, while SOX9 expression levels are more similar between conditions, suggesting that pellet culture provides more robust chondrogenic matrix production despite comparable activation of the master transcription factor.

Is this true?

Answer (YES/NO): NO